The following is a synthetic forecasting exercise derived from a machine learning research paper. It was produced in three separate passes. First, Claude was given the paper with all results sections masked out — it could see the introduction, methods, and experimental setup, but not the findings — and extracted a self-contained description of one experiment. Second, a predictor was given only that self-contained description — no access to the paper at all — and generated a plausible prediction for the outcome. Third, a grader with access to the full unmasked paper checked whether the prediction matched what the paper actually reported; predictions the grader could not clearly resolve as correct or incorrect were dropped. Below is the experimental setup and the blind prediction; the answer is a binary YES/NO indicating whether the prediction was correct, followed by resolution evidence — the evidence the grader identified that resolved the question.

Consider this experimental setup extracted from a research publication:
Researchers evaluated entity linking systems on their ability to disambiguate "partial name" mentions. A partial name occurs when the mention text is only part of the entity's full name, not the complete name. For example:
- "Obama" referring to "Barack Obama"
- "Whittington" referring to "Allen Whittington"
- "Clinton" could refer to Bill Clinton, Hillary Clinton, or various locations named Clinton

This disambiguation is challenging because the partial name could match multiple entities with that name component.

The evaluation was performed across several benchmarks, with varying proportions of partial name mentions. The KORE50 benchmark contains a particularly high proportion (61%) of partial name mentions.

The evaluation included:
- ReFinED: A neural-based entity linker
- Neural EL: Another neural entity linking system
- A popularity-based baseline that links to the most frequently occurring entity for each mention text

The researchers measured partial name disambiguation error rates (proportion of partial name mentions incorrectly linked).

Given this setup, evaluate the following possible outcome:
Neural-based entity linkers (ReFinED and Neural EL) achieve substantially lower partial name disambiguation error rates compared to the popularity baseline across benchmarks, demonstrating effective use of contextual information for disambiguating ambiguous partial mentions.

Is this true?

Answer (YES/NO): NO